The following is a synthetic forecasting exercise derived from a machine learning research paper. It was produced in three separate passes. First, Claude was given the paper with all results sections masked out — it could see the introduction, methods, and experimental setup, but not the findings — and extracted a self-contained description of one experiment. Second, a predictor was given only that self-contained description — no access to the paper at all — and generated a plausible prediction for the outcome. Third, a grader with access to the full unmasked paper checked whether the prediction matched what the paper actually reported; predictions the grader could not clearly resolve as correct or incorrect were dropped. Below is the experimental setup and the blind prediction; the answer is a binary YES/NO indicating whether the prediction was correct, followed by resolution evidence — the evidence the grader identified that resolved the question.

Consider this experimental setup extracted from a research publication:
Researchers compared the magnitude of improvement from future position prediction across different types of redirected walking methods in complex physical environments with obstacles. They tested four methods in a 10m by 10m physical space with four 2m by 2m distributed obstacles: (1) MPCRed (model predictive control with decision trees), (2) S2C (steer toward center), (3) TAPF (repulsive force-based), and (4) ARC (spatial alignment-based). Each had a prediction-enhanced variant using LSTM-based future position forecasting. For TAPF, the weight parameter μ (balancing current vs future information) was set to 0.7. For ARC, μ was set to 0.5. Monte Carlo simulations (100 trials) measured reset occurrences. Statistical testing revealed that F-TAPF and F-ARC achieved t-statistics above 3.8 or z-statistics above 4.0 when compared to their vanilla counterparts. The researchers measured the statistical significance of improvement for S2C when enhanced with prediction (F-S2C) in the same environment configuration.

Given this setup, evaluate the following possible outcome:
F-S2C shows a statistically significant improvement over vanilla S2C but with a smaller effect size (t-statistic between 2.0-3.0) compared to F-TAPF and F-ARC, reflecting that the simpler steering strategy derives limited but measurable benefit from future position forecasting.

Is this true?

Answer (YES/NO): NO